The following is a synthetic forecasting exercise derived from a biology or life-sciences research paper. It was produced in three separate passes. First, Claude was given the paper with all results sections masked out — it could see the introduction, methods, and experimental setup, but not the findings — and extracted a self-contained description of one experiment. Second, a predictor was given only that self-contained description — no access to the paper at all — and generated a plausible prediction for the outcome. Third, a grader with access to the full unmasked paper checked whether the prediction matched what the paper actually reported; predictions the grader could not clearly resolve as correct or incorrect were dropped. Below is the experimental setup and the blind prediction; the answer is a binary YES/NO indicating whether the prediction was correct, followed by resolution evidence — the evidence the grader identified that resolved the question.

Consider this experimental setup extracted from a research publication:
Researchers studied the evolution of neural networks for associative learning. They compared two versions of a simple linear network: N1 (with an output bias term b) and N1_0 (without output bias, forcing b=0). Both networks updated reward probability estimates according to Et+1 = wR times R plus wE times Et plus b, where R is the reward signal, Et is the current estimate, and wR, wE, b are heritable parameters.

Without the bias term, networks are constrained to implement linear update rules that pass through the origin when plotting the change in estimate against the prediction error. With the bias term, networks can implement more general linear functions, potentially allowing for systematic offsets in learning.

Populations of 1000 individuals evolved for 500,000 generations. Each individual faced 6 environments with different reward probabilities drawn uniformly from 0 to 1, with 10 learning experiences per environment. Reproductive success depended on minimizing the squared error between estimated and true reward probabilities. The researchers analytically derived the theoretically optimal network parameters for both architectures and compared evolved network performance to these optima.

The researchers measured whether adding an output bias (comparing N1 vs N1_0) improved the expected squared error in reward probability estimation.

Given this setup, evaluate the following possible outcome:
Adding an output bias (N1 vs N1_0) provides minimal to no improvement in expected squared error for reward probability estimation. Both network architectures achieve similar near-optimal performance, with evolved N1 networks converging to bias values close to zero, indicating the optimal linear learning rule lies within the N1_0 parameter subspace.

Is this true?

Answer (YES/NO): NO